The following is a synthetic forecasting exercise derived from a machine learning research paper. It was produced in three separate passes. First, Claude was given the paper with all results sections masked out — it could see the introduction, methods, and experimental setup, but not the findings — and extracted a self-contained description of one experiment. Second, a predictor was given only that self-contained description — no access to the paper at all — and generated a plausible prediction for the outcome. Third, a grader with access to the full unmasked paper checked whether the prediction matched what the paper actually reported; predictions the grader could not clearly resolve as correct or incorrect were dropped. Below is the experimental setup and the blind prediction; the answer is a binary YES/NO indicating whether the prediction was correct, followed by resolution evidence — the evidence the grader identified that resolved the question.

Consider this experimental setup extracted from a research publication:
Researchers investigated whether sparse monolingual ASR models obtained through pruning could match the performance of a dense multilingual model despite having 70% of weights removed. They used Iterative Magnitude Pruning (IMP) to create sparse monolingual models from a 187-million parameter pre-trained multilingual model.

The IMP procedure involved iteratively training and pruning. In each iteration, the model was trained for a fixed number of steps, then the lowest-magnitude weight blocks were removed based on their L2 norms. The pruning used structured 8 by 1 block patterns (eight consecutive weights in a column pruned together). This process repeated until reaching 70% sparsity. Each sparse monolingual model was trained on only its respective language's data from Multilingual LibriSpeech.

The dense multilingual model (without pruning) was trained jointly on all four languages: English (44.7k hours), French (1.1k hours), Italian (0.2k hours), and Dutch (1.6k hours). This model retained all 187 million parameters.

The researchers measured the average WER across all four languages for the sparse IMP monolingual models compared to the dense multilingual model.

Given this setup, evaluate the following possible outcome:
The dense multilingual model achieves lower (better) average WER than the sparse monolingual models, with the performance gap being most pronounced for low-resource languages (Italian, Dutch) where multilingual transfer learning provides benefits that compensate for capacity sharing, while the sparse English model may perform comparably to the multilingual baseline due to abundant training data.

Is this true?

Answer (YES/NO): NO